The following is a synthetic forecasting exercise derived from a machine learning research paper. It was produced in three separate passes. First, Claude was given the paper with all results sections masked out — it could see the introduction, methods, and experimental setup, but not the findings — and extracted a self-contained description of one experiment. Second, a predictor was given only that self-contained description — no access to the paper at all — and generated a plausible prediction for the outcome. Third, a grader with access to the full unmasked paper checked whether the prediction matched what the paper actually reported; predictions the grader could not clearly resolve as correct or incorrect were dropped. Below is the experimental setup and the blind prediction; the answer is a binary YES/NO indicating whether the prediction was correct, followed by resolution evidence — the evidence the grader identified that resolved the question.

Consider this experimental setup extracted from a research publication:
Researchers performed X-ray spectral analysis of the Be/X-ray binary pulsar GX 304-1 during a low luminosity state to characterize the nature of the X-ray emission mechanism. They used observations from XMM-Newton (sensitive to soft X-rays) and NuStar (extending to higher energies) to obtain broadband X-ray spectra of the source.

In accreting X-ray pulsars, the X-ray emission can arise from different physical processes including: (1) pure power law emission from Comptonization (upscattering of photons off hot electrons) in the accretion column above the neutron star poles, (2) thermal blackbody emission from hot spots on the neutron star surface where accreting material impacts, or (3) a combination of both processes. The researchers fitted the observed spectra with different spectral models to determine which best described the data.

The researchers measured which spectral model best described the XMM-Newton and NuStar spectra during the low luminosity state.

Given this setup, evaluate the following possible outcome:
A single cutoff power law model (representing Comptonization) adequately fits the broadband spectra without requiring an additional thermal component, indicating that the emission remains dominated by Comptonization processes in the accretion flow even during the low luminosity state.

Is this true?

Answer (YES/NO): NO